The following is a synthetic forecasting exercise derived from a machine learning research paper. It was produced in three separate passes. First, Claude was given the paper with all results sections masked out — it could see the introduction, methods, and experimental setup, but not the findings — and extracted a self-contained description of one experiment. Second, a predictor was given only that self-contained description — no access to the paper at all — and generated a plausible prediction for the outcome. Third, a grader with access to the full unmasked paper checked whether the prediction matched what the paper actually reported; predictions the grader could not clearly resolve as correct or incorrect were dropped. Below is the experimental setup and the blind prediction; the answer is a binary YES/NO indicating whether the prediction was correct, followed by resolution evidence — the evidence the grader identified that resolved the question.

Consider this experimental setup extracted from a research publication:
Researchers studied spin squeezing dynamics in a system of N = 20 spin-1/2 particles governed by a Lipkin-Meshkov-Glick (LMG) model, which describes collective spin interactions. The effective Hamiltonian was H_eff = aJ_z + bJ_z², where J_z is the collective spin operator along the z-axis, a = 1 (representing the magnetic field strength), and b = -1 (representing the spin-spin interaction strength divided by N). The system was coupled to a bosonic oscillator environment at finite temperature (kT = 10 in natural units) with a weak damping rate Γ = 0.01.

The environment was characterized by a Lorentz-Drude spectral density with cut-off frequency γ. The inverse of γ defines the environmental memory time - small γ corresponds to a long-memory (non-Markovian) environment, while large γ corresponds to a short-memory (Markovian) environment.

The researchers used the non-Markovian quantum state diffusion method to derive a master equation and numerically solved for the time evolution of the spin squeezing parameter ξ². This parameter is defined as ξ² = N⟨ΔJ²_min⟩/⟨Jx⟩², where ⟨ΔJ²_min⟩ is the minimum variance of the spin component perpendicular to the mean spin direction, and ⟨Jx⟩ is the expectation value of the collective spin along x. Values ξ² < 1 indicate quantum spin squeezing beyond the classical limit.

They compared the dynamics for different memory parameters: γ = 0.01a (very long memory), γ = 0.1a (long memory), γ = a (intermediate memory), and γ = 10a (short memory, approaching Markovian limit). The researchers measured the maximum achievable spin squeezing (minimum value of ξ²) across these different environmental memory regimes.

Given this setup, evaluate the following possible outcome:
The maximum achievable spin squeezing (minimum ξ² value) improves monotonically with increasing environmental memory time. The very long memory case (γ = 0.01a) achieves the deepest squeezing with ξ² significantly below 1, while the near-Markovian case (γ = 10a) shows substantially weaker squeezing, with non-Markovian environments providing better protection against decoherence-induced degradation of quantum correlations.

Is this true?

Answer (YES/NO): YES